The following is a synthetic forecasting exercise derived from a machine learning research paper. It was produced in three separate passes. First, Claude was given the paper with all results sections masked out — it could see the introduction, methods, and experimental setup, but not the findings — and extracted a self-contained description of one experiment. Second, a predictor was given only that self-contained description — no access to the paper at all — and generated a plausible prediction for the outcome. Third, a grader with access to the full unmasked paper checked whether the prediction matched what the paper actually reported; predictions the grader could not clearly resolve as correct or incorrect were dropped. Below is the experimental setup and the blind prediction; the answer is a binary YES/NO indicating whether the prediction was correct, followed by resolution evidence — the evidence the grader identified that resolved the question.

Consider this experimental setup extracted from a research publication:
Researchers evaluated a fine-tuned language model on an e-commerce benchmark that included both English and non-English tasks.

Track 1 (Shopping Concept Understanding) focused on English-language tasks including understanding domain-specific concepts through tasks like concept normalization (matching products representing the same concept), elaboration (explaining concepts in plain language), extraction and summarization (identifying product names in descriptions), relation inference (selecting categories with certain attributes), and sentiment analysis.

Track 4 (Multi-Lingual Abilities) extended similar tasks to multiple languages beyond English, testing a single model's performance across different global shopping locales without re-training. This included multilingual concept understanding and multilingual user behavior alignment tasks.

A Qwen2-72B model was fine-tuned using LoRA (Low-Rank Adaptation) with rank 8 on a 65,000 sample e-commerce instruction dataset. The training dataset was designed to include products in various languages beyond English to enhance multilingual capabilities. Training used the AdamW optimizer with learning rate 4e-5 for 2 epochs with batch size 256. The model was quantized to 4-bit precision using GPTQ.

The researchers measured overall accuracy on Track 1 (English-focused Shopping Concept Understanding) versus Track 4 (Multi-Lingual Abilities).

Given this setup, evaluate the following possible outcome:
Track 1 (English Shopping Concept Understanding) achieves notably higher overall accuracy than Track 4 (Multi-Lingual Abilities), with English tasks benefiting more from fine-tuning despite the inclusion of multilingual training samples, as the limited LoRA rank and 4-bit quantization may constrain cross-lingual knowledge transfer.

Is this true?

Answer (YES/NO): NO